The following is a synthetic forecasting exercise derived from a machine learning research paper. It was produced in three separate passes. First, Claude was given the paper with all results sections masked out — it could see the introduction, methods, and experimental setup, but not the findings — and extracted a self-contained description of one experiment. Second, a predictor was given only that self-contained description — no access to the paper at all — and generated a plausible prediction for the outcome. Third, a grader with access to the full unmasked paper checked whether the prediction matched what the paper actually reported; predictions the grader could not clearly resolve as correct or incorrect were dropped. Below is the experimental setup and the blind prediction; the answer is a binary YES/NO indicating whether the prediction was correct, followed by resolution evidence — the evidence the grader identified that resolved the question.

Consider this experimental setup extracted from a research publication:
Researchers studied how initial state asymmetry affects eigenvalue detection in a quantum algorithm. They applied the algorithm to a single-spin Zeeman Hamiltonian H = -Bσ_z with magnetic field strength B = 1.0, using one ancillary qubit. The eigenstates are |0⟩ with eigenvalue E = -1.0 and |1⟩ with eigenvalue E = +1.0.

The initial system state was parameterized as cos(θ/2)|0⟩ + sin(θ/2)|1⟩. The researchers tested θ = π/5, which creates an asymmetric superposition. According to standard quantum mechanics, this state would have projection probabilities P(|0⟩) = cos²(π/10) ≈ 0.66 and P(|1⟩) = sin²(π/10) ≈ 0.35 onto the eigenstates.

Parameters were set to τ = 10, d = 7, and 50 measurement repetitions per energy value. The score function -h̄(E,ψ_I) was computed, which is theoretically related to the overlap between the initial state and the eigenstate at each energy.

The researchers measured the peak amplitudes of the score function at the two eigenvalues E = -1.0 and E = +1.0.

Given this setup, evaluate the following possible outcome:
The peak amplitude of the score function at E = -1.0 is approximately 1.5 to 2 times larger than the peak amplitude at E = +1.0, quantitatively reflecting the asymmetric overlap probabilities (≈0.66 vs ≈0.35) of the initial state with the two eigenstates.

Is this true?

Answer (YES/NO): NO